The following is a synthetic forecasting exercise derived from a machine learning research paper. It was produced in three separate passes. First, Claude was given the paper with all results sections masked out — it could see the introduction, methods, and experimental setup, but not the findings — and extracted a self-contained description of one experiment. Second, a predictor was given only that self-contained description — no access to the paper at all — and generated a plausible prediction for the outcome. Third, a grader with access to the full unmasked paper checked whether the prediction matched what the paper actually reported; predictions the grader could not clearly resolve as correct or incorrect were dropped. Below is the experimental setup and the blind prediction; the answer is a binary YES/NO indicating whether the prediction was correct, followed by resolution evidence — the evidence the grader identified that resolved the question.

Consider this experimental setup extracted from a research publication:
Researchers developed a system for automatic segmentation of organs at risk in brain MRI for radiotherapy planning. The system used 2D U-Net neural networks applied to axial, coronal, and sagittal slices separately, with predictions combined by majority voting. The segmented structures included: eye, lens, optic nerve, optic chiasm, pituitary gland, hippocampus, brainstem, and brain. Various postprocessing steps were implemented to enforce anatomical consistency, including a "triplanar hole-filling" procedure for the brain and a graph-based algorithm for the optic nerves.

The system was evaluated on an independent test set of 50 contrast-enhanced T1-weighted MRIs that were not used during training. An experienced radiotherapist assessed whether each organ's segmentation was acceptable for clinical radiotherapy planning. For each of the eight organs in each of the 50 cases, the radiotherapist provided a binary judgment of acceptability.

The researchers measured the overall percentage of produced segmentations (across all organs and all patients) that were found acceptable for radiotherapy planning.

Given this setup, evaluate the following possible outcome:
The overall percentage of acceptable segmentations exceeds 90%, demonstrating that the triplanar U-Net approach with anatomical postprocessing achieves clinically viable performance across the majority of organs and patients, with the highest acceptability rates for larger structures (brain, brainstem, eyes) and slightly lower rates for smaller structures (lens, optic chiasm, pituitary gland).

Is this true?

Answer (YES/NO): YES